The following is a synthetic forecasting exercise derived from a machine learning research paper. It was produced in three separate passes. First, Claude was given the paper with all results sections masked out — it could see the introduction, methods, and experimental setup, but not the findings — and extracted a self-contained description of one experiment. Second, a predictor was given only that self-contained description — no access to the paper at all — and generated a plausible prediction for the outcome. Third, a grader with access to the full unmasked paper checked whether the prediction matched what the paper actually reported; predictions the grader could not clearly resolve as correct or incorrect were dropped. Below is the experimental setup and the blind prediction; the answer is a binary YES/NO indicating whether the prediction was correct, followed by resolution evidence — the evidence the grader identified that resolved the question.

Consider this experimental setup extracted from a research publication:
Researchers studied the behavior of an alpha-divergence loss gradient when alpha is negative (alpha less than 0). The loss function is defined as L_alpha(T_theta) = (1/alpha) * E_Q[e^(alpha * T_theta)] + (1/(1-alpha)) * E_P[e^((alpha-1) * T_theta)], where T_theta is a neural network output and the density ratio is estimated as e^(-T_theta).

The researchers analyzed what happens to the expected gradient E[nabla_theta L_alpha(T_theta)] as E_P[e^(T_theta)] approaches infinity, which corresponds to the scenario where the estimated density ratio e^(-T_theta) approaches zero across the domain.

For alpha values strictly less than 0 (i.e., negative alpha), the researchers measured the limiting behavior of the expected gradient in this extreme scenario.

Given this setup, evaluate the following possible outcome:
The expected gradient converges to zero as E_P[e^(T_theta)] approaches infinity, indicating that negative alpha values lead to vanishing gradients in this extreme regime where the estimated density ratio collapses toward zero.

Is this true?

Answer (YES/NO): YES